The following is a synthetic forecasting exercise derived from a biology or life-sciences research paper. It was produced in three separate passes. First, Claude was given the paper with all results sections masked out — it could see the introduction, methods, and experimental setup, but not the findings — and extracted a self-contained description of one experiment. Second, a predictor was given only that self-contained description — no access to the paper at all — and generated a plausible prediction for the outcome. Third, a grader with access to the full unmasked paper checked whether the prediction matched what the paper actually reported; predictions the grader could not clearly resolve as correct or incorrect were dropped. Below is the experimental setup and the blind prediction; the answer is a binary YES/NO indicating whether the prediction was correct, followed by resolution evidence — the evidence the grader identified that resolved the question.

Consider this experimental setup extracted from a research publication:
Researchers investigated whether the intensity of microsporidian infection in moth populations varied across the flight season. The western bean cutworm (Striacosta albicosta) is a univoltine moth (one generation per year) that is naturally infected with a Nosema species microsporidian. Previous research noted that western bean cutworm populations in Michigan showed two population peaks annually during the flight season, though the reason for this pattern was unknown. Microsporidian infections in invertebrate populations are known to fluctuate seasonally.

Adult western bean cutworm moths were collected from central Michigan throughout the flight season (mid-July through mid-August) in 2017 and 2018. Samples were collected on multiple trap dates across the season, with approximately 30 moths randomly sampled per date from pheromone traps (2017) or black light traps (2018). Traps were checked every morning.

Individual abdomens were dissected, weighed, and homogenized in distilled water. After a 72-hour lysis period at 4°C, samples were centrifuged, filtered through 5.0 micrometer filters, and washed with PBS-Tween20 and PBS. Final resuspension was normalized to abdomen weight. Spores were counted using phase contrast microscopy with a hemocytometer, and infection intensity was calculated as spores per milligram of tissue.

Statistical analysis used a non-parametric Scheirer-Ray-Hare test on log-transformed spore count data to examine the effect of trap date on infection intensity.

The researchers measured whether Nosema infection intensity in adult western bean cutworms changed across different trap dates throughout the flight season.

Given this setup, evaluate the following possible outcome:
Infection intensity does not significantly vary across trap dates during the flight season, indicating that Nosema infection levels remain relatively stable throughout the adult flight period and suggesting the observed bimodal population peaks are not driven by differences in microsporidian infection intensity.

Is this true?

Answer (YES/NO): NO